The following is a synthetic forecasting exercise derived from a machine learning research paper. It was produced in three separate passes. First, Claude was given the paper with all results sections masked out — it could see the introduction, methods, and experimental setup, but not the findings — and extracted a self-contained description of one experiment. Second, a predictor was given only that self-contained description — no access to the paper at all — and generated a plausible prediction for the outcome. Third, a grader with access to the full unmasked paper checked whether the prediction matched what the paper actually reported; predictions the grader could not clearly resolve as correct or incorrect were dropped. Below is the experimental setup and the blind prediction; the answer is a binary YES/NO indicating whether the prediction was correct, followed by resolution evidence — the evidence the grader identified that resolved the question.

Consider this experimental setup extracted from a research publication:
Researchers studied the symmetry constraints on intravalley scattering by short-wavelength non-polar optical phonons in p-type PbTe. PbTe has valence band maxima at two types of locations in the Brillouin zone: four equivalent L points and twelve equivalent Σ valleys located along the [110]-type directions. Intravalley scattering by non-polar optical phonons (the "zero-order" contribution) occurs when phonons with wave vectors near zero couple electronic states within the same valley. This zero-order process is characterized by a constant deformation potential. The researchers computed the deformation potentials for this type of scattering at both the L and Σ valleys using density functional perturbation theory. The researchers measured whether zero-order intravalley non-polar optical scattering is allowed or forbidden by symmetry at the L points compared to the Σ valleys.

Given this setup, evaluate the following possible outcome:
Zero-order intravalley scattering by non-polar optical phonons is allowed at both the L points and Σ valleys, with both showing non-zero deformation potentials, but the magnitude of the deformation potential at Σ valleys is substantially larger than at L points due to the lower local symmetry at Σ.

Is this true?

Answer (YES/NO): NO